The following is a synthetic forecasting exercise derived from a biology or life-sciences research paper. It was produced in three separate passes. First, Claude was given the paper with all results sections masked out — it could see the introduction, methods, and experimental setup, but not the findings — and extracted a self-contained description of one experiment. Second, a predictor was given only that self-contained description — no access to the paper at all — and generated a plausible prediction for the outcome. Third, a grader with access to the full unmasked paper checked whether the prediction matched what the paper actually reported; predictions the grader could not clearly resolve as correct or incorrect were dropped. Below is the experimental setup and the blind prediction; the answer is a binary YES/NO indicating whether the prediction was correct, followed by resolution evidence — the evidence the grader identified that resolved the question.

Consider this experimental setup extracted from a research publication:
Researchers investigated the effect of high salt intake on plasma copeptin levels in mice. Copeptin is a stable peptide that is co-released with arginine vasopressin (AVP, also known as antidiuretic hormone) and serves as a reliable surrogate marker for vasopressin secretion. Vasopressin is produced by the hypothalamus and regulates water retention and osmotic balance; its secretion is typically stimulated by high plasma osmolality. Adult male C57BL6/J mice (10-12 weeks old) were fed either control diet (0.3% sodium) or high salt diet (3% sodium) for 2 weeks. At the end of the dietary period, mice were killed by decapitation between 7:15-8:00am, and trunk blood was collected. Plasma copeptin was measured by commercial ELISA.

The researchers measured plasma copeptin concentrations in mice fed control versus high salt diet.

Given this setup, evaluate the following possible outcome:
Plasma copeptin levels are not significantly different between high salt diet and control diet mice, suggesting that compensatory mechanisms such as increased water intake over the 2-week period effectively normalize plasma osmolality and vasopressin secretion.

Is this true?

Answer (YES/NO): NO